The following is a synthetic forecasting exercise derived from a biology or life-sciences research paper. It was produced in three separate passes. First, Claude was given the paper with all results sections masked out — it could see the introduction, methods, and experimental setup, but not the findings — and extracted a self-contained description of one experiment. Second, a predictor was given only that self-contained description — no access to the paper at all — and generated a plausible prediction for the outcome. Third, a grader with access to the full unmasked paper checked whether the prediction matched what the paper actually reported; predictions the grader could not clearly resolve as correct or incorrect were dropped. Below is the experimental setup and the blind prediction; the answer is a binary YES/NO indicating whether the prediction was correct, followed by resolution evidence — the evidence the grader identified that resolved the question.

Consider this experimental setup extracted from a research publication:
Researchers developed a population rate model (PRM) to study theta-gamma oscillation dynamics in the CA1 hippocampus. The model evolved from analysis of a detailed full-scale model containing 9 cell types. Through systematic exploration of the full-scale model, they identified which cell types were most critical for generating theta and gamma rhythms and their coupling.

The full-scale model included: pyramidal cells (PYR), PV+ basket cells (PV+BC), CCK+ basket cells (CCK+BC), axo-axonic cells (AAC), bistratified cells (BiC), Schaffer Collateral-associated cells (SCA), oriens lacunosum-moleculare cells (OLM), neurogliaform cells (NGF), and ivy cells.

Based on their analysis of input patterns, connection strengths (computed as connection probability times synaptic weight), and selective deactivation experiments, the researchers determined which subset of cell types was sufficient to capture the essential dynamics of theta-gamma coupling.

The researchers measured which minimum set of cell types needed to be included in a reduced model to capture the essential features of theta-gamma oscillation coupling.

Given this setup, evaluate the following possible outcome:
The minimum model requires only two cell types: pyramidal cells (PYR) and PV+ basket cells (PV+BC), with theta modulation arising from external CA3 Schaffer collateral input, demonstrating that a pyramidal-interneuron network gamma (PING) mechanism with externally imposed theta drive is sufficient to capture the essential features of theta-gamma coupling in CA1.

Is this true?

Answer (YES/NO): NO